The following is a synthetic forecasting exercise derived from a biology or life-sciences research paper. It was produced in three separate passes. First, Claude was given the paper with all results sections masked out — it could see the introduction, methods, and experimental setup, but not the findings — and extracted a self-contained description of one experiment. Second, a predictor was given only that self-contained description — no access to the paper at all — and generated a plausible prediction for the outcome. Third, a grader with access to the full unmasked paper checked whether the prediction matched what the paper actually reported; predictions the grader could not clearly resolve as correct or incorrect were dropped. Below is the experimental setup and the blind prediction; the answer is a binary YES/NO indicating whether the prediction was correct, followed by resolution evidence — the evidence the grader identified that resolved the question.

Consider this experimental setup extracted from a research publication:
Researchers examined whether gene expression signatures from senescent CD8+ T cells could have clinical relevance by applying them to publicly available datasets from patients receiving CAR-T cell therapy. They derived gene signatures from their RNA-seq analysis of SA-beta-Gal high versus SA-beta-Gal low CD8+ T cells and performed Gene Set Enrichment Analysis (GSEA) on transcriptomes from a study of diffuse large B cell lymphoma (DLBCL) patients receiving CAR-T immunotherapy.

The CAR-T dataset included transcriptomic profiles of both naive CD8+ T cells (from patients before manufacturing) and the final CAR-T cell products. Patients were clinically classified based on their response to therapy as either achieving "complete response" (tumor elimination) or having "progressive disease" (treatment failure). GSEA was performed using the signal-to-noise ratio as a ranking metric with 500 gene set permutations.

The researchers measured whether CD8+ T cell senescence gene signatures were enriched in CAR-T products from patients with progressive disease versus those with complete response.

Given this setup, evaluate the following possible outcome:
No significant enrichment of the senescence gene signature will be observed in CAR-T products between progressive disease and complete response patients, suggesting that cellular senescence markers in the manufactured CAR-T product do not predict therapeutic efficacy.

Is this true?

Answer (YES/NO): NO